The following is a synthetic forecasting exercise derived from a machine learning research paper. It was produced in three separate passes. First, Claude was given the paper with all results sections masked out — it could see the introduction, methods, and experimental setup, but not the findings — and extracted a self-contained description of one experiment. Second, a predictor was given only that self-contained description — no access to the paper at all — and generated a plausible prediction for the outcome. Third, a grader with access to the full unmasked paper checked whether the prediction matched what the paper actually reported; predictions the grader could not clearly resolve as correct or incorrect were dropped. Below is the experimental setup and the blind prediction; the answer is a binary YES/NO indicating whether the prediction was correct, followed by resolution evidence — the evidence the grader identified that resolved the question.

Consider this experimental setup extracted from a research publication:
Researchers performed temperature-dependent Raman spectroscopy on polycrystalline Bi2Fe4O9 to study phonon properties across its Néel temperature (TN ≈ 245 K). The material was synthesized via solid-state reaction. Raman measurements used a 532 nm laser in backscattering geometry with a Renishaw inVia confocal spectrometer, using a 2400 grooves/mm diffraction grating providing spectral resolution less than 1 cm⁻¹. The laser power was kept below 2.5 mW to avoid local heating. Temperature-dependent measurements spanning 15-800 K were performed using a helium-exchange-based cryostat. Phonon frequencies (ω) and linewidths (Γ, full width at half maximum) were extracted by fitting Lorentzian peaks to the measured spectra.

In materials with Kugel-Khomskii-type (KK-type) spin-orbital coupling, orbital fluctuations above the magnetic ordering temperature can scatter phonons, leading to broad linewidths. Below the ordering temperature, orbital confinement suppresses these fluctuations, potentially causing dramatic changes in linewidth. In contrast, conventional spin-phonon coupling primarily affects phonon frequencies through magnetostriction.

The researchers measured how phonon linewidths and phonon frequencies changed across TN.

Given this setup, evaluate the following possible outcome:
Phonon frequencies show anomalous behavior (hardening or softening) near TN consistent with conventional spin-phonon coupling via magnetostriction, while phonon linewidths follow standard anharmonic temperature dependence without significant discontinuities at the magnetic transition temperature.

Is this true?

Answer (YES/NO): NO